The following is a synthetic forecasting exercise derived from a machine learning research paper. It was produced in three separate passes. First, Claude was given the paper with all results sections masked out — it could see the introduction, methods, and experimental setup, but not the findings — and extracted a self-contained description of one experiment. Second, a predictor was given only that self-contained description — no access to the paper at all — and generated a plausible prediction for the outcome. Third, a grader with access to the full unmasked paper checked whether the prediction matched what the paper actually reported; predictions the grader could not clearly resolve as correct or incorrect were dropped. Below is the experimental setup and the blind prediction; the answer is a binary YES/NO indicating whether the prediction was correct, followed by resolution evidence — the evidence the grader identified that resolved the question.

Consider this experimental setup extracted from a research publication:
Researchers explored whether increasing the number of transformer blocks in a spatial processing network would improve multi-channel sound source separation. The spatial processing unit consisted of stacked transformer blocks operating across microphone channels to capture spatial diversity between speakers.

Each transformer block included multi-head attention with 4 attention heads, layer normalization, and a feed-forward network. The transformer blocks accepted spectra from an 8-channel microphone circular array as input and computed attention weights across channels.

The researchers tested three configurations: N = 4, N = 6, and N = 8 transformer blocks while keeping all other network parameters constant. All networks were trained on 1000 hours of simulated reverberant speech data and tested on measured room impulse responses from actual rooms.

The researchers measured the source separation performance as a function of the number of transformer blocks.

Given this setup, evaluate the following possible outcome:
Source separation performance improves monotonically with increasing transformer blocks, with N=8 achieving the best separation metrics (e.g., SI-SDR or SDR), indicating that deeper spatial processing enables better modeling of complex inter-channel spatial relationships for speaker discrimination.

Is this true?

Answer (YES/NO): NO